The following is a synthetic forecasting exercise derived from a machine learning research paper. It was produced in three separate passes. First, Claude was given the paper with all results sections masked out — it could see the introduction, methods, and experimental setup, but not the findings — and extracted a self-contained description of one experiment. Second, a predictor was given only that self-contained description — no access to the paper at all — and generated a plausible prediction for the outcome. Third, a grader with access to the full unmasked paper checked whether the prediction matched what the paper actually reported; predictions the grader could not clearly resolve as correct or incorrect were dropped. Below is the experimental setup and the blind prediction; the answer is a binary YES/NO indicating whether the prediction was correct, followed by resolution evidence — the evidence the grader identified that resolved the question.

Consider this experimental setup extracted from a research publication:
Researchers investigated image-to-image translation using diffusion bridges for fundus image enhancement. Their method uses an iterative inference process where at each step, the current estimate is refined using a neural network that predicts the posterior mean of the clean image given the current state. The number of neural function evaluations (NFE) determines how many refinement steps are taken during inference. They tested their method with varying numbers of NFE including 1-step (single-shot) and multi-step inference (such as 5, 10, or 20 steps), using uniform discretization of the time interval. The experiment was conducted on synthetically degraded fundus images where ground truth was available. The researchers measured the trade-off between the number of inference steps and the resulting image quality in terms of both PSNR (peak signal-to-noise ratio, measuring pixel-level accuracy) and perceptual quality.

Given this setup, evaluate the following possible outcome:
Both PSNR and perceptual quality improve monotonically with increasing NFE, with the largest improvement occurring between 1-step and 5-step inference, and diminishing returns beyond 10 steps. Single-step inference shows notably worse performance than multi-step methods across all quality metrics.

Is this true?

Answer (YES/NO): NO